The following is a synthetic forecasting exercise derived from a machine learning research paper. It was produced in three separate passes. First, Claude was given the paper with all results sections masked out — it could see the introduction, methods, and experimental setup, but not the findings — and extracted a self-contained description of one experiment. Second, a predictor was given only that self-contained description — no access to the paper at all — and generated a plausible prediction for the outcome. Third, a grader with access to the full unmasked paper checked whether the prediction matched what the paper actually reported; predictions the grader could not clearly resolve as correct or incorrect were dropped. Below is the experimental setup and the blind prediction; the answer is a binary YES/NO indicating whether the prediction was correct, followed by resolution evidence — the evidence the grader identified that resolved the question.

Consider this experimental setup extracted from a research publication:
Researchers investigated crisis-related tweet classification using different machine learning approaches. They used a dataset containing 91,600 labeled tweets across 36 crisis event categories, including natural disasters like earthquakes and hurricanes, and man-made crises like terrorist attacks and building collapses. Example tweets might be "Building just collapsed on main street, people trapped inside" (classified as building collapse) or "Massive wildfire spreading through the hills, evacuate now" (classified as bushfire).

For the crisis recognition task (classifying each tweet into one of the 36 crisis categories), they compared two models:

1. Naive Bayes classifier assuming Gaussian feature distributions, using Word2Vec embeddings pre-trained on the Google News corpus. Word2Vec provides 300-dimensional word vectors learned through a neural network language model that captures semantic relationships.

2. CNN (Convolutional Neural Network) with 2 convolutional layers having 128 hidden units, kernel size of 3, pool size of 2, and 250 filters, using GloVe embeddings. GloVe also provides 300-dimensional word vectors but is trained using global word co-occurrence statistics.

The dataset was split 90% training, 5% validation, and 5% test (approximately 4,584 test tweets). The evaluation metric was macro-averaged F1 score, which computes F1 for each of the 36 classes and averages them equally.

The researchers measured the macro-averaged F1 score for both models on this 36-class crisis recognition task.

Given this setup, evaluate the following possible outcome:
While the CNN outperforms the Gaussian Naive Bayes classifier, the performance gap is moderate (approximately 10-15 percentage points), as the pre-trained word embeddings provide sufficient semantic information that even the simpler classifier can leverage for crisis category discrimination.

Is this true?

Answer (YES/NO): NO